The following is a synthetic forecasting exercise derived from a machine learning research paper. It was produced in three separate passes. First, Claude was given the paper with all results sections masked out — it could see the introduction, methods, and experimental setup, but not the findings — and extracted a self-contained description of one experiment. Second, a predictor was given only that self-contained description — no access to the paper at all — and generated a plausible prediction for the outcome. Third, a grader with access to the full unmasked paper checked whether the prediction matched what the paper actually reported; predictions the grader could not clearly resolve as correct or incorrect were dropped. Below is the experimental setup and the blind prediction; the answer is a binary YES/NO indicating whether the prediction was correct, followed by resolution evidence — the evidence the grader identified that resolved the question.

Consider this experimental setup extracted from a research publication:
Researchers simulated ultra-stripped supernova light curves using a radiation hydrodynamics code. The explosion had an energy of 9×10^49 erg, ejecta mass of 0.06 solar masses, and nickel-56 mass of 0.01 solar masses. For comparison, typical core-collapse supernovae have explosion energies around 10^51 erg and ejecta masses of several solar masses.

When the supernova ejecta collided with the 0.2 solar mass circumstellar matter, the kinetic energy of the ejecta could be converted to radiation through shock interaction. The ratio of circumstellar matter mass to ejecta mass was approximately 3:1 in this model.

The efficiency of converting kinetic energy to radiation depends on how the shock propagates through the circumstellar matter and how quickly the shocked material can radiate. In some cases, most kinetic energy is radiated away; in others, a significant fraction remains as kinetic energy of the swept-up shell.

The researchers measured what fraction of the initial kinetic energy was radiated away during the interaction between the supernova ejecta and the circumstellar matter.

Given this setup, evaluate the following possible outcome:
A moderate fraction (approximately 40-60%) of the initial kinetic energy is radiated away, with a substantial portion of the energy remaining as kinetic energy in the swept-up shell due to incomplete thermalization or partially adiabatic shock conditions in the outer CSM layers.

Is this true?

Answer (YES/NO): NO